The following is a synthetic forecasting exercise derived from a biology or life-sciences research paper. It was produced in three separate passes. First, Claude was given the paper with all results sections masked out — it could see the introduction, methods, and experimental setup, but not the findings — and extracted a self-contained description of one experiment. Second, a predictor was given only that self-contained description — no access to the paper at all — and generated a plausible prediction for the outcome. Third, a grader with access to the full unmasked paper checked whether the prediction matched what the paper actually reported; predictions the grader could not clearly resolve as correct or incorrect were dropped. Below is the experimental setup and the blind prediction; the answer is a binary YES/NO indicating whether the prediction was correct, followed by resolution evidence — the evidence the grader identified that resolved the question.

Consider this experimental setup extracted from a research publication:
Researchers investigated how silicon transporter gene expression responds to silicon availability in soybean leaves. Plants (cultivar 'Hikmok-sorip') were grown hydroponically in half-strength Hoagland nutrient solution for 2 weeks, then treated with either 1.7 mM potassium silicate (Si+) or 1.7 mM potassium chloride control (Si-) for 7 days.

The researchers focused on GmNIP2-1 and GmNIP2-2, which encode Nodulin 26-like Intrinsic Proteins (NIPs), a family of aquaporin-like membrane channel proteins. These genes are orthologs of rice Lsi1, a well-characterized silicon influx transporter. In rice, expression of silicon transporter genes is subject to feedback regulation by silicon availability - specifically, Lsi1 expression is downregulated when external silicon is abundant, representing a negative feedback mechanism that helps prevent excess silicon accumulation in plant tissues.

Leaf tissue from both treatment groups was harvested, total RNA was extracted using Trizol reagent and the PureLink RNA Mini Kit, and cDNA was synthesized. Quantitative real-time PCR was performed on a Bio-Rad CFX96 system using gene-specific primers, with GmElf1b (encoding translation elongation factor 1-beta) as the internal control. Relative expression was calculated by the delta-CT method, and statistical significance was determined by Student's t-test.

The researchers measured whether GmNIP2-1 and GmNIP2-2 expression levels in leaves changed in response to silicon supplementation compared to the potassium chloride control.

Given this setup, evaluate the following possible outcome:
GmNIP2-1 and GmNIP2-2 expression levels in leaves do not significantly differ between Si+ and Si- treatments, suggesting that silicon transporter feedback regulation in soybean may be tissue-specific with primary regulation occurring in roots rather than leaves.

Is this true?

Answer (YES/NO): NO